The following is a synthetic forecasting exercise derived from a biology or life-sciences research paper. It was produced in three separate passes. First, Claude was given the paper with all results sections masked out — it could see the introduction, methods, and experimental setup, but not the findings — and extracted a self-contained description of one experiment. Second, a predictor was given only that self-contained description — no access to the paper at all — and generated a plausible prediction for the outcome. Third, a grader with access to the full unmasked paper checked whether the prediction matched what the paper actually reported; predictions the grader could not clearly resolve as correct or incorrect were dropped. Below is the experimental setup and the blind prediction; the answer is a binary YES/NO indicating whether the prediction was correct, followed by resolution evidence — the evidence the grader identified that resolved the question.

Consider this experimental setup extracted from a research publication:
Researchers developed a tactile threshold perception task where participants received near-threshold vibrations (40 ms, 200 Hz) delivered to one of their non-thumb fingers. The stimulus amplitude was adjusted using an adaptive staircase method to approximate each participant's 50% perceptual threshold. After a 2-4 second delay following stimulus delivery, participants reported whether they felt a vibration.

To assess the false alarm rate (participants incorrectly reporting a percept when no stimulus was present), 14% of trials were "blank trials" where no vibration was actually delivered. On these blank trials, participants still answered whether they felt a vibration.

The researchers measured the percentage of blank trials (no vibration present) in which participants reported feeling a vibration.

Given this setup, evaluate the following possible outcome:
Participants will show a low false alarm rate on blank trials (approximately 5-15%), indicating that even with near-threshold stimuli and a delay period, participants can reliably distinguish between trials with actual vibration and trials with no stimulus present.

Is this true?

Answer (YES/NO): YES